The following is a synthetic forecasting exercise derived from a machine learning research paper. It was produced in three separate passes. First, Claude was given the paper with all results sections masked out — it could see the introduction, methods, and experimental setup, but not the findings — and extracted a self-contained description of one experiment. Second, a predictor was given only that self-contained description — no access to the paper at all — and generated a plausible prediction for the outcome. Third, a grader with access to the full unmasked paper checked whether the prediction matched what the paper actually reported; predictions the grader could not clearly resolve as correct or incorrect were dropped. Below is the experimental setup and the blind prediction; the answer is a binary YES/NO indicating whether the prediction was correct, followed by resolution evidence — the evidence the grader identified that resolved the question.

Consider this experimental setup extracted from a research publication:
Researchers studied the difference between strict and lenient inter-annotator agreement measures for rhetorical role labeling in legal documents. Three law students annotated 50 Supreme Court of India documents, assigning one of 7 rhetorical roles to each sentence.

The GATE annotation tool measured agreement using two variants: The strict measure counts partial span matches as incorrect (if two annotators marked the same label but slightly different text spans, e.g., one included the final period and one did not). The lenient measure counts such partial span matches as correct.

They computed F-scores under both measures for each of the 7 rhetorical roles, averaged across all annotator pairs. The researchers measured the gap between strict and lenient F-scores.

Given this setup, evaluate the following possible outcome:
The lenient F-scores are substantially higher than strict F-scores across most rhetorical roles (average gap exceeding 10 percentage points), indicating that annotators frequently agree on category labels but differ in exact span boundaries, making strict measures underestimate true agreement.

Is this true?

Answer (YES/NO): YES